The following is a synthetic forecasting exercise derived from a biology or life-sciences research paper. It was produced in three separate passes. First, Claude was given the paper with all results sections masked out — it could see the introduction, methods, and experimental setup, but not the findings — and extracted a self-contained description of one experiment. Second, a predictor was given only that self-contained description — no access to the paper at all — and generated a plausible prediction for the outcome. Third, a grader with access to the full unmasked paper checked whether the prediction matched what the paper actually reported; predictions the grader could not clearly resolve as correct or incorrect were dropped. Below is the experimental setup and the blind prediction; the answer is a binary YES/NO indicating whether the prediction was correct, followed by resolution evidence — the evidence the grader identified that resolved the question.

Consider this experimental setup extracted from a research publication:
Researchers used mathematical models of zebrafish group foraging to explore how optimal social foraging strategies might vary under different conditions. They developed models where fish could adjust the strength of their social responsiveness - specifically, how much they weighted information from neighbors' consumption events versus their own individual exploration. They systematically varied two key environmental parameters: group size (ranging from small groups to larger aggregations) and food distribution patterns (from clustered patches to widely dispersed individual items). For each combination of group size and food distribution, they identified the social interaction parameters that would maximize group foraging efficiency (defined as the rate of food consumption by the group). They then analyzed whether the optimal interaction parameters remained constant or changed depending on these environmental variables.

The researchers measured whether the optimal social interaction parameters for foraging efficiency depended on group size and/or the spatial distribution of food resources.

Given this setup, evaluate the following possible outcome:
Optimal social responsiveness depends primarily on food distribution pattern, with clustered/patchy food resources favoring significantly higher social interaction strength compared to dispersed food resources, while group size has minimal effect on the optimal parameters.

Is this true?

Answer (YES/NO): NO